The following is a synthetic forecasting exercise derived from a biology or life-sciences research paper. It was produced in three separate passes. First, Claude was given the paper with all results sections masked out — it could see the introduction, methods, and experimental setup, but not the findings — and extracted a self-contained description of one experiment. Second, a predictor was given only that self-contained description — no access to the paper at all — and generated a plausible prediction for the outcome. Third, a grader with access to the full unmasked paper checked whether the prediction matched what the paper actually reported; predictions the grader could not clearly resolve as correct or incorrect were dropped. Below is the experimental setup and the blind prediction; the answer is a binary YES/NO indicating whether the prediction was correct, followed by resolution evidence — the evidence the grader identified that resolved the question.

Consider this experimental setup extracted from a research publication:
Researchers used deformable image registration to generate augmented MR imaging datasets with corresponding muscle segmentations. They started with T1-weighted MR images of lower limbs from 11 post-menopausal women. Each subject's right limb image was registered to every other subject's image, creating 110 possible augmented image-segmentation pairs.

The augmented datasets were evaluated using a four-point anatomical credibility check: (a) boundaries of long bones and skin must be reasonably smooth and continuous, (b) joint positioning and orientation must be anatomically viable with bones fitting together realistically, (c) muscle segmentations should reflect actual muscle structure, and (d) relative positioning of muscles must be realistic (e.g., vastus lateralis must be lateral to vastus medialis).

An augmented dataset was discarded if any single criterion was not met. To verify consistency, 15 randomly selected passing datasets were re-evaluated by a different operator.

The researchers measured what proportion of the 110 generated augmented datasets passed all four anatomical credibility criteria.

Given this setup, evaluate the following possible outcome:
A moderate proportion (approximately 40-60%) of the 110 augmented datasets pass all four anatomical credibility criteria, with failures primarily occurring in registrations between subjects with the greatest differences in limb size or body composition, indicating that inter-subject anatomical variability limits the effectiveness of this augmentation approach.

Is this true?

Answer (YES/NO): NO